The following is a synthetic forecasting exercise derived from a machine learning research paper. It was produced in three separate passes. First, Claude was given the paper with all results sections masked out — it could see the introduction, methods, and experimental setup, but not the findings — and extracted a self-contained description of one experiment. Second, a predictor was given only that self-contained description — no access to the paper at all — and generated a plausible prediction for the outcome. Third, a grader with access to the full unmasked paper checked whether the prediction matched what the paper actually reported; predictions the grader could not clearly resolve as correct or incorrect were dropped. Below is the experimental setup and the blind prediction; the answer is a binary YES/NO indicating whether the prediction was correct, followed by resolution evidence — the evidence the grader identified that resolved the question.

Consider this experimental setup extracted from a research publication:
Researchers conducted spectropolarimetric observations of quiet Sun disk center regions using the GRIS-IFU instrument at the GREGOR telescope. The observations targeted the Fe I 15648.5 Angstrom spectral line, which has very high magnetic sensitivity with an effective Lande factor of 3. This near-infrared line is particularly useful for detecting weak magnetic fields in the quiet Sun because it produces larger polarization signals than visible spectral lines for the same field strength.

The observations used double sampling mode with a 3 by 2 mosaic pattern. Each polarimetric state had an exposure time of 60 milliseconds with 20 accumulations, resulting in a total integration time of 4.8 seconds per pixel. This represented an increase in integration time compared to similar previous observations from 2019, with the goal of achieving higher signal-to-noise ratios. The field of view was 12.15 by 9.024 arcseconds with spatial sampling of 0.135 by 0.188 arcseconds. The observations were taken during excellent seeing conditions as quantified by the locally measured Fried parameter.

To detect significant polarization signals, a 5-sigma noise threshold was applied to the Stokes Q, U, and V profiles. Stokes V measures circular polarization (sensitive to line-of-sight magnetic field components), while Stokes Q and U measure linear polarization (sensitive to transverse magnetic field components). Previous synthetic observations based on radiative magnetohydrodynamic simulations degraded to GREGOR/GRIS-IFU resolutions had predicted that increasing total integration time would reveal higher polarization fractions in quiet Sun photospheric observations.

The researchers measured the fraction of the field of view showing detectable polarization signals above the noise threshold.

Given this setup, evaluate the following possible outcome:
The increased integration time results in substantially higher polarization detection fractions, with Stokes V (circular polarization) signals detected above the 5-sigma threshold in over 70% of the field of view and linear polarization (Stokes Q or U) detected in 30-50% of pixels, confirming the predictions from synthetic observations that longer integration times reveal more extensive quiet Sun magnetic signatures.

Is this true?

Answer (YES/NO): NO